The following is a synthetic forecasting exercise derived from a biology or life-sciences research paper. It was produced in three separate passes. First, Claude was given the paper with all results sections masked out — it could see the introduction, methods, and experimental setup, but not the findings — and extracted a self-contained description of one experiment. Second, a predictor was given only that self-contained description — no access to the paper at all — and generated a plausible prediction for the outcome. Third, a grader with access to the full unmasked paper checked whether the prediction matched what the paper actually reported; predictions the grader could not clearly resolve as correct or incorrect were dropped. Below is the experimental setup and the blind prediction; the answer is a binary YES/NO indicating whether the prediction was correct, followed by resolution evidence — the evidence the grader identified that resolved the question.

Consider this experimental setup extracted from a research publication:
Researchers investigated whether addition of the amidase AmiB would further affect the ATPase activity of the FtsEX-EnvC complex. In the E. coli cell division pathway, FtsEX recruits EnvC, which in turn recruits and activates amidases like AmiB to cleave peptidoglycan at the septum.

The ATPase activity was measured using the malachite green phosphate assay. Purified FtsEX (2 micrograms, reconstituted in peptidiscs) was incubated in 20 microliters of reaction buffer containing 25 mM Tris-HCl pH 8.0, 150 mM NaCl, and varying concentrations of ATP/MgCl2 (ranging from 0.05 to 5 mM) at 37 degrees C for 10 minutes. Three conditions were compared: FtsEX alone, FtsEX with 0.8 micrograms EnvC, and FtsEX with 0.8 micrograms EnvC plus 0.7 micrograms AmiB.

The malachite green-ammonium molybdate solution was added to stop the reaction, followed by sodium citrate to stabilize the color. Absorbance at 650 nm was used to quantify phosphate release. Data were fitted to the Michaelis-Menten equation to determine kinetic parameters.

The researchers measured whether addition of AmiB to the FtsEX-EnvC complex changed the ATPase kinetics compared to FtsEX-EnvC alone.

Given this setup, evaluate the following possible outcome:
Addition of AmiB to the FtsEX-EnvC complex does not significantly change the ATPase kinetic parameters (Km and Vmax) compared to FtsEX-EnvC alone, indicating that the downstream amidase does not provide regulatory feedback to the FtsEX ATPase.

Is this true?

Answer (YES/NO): YES